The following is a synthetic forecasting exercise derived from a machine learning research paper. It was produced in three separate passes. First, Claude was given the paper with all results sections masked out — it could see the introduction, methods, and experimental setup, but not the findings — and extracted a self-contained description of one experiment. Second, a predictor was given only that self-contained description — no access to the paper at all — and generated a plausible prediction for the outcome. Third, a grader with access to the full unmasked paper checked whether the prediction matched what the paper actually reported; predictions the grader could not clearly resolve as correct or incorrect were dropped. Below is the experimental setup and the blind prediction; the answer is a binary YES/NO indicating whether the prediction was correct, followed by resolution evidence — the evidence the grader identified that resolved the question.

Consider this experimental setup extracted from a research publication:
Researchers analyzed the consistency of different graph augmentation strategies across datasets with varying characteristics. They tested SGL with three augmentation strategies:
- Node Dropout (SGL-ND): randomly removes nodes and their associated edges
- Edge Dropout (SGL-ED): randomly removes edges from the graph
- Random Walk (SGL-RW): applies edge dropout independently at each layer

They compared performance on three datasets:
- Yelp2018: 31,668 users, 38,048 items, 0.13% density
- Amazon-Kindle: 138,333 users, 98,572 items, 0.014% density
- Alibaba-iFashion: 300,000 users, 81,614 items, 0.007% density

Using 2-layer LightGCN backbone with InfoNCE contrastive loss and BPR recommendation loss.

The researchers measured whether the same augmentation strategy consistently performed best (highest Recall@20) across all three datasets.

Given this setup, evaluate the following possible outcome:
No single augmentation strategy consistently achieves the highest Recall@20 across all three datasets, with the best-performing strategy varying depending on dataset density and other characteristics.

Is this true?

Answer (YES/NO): YES